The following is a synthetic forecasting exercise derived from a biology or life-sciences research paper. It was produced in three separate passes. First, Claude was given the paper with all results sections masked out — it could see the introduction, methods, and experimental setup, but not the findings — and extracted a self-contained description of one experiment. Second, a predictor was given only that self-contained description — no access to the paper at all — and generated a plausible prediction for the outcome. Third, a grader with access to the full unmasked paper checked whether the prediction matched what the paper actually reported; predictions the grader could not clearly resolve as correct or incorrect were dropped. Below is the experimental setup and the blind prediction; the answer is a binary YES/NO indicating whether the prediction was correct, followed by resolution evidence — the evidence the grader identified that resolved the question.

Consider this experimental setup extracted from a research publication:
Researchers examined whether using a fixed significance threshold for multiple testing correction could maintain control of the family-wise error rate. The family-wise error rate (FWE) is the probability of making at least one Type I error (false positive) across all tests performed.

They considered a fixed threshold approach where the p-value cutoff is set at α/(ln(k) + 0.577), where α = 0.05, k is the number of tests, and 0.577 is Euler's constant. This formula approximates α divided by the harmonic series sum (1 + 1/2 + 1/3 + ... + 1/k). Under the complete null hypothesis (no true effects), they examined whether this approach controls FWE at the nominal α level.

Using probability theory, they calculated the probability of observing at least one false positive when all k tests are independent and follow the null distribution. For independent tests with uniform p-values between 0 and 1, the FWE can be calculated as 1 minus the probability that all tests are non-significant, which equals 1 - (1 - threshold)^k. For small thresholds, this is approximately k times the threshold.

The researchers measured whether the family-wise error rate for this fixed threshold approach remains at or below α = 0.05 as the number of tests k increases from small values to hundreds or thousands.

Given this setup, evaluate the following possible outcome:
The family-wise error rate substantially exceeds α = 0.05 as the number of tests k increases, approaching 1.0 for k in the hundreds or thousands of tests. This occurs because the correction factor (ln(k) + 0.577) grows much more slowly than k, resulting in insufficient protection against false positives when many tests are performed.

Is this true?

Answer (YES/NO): YES